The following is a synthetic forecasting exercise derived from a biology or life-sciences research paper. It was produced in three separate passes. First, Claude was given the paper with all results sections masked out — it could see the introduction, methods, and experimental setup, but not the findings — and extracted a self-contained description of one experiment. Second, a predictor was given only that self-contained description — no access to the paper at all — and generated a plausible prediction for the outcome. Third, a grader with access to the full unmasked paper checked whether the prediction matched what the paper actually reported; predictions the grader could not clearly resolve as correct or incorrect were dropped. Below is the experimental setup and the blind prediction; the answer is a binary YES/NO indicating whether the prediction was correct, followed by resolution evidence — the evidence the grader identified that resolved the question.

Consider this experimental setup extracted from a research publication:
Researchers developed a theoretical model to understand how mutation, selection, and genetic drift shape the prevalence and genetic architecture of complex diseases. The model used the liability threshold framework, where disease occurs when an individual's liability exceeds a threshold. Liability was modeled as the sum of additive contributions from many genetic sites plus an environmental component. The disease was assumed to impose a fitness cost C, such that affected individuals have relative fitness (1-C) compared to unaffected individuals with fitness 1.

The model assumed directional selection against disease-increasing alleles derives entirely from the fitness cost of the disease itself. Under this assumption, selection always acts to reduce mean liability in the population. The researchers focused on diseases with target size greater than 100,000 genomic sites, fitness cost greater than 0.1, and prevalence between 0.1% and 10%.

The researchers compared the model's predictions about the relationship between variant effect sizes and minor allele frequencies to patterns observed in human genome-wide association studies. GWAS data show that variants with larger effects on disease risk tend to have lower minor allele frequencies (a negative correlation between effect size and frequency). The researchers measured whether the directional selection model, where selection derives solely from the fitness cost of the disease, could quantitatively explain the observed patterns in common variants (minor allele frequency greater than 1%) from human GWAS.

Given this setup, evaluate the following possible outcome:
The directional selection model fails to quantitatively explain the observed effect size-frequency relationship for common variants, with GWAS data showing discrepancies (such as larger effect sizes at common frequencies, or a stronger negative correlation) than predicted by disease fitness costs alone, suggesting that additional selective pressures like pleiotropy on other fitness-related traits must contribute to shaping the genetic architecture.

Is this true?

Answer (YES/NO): YES